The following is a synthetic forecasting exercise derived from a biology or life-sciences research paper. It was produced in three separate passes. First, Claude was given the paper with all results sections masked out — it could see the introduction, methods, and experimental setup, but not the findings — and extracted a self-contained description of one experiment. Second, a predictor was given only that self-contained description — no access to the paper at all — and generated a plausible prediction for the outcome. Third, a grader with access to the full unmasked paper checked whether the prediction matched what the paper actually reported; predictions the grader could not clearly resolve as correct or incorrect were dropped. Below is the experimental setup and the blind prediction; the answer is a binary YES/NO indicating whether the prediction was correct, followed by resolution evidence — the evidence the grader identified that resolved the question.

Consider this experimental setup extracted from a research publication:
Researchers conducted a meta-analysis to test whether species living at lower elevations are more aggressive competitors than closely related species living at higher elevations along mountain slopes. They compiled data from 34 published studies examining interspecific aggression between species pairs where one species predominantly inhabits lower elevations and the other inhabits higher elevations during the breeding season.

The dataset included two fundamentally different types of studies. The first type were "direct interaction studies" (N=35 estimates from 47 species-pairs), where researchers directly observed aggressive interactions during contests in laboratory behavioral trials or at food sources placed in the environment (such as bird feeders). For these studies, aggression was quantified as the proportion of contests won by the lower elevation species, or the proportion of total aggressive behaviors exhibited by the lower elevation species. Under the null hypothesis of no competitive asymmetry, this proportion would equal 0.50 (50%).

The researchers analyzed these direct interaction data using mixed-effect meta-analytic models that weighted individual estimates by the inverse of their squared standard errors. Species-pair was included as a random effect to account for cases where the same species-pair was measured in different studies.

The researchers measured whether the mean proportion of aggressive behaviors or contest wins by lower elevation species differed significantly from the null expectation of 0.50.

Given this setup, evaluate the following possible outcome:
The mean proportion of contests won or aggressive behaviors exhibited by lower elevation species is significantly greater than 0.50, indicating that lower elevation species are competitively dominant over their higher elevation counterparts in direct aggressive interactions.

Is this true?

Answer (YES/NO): NO